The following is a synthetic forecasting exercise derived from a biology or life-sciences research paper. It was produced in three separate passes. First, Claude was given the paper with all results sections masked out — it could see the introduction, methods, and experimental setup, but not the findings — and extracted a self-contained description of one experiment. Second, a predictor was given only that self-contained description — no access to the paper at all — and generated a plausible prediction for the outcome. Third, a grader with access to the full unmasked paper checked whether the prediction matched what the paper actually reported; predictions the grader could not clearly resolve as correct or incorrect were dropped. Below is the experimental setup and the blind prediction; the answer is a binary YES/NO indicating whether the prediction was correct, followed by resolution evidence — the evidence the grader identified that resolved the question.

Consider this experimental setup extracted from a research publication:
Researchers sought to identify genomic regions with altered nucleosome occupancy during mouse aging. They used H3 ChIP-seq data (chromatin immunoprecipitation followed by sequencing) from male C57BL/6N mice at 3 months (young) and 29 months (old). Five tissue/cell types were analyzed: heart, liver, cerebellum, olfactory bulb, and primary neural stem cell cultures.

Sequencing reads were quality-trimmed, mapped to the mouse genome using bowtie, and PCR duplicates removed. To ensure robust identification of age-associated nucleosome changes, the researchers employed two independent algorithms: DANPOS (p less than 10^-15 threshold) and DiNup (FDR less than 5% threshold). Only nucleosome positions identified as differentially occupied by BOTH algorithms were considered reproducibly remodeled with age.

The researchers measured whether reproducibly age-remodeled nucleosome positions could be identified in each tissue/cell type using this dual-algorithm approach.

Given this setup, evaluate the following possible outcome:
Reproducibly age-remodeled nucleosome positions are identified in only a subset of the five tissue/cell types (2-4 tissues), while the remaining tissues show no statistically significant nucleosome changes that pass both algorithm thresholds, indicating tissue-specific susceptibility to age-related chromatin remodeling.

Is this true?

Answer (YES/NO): NO